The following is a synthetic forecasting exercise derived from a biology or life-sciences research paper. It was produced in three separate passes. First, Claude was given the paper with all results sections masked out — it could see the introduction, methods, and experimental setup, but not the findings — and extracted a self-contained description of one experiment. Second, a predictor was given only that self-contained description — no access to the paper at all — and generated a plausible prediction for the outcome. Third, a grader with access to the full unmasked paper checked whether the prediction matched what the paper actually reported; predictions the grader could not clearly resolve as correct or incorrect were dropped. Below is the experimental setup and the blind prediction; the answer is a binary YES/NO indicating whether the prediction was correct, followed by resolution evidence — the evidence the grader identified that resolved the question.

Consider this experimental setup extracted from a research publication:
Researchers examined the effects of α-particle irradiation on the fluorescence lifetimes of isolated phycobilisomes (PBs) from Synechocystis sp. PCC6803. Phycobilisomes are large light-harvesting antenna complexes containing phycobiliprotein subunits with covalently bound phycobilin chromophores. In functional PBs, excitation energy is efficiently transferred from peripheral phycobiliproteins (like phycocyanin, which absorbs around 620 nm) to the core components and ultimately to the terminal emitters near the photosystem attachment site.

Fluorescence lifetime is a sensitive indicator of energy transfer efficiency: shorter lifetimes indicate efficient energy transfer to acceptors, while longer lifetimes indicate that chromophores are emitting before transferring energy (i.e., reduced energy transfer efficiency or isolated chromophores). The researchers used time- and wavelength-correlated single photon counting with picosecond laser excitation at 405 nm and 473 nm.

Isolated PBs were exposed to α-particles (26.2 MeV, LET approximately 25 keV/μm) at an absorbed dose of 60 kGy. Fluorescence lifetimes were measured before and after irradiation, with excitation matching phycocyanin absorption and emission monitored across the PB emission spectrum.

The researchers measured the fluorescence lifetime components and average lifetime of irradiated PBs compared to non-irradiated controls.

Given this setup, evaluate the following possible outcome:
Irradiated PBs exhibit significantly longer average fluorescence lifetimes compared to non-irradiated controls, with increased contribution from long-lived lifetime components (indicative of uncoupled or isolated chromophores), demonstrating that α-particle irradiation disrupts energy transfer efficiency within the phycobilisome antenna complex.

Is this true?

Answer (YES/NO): NO